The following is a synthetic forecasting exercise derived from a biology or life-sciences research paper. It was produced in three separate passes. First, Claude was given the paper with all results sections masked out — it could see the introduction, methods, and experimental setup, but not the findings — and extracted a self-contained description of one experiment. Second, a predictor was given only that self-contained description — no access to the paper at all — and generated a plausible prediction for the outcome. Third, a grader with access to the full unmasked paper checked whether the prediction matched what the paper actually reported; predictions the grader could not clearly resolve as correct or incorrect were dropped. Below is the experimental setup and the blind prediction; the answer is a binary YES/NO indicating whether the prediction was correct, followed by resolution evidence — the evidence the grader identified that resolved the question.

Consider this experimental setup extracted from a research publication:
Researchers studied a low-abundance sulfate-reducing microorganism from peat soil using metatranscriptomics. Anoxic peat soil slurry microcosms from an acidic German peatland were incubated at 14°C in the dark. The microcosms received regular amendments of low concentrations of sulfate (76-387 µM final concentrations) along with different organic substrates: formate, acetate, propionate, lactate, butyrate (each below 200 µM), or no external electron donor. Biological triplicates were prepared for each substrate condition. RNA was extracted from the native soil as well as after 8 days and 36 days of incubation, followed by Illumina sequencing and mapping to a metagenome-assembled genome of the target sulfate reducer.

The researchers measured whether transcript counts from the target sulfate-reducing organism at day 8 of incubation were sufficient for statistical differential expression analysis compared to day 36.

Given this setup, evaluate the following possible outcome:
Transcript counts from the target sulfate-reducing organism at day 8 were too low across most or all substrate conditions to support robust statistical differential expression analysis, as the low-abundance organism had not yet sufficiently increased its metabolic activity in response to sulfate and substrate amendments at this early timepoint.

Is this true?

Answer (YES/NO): YES